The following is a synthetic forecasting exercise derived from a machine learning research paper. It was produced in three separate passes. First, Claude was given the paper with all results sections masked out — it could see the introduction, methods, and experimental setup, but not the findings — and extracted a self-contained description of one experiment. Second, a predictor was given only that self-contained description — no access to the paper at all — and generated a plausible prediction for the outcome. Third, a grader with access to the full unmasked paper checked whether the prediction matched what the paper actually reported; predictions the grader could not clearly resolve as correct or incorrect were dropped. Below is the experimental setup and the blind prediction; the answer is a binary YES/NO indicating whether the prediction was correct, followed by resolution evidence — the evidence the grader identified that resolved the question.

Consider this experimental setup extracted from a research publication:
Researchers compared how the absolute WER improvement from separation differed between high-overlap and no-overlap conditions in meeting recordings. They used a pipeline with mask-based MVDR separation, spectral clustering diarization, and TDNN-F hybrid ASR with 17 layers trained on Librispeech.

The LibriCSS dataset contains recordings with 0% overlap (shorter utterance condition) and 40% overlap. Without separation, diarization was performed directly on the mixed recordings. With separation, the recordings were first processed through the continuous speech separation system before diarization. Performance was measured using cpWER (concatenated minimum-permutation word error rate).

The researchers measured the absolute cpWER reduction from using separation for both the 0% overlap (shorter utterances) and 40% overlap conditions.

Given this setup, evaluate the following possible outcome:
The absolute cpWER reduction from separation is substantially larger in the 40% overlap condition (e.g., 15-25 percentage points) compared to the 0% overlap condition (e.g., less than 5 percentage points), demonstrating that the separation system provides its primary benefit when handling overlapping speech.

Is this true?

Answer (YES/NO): YES